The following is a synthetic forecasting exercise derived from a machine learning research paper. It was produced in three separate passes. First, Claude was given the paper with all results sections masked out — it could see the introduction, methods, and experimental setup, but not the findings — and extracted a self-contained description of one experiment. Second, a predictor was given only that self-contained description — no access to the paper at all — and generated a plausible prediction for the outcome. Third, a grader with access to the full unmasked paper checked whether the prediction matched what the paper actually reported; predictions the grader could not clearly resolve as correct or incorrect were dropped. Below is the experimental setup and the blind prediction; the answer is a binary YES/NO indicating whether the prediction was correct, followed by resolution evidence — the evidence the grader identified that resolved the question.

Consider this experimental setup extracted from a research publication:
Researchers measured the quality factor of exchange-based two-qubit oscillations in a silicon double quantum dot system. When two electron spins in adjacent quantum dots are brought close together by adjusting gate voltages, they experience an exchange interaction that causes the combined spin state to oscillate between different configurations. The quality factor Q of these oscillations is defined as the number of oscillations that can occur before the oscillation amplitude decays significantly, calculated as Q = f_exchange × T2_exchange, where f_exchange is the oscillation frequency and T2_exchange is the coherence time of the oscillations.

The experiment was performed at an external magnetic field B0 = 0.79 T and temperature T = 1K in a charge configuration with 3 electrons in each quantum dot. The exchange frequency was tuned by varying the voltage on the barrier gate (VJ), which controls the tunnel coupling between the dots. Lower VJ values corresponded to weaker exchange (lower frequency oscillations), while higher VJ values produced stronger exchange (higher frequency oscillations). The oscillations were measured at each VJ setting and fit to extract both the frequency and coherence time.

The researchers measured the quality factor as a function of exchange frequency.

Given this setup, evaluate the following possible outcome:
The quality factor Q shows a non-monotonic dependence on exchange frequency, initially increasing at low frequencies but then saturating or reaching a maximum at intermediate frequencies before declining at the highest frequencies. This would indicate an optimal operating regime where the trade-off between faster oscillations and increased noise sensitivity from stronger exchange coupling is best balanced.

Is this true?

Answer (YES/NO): NO